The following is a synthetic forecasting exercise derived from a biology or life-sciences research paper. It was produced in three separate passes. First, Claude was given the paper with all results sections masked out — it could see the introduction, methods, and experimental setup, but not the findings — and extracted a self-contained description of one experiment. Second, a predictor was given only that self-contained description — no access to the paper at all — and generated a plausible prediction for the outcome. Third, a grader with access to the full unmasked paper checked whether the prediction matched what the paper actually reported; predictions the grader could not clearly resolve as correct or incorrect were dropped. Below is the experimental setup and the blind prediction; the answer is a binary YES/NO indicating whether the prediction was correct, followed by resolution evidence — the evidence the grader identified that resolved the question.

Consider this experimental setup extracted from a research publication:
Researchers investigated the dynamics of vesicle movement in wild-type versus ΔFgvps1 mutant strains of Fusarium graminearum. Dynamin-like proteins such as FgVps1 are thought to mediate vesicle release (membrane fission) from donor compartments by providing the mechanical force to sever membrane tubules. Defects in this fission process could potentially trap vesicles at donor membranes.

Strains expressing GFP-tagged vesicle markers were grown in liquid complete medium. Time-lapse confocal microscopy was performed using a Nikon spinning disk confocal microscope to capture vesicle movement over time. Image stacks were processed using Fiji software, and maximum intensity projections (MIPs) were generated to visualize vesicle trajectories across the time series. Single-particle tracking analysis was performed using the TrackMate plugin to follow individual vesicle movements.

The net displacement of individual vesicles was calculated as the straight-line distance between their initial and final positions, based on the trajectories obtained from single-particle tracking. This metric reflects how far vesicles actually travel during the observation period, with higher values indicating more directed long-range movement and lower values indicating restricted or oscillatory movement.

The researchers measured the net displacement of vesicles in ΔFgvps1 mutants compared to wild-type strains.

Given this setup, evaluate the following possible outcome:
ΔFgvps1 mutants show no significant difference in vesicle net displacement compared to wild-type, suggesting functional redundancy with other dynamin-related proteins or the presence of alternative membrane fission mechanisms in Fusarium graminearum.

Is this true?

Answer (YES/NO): NO